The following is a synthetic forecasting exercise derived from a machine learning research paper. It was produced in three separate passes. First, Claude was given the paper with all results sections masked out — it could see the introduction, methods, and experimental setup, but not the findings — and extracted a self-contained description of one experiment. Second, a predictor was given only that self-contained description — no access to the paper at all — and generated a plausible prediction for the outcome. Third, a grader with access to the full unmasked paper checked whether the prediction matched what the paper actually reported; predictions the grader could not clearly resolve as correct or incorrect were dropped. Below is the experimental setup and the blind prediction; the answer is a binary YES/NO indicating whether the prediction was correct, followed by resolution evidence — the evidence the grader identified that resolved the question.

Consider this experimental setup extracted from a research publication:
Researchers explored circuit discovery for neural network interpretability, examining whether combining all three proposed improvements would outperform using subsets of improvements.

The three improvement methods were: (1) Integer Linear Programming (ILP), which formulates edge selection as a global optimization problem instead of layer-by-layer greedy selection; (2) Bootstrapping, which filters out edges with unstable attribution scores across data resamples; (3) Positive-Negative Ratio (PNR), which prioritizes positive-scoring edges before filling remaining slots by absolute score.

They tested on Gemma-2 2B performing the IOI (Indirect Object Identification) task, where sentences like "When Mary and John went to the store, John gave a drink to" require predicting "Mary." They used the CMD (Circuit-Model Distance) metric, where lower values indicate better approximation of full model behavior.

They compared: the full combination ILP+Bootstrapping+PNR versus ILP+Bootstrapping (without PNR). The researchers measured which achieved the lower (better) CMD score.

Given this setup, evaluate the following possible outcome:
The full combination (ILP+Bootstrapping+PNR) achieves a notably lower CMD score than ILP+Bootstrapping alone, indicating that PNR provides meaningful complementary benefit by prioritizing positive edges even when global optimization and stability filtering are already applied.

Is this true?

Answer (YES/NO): NO